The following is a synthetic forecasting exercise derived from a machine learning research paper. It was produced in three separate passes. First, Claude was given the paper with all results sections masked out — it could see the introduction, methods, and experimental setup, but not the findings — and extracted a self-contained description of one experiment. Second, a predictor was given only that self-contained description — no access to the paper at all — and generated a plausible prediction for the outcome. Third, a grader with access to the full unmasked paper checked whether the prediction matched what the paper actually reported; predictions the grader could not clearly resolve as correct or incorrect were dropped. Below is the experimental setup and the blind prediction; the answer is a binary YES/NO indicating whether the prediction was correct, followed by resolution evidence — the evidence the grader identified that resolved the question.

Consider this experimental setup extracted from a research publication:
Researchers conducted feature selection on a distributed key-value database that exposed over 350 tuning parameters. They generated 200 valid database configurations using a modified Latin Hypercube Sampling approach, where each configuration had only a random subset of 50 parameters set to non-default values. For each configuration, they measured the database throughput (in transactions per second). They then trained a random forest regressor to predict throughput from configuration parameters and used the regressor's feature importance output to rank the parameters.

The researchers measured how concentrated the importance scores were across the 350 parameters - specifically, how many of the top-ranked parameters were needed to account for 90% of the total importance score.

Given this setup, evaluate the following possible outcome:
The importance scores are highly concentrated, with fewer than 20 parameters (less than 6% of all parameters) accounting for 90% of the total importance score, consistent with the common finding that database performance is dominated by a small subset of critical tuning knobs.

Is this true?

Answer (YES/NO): YES